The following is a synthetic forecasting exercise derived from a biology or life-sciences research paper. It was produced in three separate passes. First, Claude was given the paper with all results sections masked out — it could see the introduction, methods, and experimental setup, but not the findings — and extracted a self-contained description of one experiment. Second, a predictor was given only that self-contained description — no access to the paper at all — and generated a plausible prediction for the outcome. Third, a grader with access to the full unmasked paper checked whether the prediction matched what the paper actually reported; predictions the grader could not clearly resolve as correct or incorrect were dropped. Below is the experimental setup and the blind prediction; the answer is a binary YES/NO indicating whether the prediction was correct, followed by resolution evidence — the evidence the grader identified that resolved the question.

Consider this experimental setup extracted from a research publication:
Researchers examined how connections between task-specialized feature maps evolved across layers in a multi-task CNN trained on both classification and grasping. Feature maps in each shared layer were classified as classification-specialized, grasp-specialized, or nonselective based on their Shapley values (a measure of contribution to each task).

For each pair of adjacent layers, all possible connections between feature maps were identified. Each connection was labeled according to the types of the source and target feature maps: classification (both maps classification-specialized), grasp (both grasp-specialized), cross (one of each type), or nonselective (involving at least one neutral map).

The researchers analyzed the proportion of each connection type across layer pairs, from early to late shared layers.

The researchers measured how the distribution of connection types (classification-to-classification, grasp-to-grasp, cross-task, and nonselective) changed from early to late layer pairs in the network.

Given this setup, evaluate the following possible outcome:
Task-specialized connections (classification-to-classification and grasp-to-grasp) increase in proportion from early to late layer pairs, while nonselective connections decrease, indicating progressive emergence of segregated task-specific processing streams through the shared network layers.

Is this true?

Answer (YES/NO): YES